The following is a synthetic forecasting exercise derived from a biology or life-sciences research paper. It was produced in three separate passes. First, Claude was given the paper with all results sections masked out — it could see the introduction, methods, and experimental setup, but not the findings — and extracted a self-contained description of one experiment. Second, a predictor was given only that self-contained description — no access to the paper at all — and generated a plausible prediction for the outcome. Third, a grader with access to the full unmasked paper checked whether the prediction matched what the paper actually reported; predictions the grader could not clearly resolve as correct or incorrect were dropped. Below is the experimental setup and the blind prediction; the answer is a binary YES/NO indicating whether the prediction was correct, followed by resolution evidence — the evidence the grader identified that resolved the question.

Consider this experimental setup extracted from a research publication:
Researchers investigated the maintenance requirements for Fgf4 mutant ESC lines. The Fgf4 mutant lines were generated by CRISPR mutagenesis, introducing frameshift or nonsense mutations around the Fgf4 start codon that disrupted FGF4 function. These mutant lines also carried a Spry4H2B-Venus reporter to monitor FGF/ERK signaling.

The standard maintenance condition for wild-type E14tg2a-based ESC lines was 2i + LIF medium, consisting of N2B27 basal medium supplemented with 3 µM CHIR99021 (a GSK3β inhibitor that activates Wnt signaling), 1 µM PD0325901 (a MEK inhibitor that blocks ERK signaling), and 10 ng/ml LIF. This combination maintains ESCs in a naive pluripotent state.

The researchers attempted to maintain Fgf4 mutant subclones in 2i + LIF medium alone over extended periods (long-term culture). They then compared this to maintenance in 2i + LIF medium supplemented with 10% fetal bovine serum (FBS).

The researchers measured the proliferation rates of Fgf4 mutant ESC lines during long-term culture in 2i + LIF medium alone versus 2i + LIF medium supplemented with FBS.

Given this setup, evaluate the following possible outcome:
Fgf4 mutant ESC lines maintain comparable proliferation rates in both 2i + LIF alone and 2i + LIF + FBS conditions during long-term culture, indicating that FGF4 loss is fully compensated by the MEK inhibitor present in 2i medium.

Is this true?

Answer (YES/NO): NO